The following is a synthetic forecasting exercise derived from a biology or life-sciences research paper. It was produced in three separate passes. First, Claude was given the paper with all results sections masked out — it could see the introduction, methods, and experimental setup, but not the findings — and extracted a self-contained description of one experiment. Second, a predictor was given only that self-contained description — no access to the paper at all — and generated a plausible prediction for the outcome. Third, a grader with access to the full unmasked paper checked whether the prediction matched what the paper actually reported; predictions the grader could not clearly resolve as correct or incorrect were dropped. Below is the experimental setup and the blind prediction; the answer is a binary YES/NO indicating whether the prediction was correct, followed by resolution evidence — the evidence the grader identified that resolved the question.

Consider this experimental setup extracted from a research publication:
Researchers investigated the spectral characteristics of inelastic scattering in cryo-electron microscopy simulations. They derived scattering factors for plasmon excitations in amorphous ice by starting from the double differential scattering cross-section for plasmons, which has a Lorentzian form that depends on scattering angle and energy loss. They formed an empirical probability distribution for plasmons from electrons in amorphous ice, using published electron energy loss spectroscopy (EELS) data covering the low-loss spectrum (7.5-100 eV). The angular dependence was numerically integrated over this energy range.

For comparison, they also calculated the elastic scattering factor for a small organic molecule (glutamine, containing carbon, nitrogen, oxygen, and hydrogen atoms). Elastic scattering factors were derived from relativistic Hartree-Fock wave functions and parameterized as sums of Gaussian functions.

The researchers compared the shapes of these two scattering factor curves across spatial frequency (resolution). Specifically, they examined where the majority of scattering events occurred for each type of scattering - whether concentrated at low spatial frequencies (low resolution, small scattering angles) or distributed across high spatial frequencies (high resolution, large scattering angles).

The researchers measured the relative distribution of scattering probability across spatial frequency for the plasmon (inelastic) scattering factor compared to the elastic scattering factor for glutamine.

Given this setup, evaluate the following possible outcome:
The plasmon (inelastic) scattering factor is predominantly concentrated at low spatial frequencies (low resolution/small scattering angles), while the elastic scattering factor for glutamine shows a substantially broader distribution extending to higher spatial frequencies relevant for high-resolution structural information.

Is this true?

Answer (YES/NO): YES